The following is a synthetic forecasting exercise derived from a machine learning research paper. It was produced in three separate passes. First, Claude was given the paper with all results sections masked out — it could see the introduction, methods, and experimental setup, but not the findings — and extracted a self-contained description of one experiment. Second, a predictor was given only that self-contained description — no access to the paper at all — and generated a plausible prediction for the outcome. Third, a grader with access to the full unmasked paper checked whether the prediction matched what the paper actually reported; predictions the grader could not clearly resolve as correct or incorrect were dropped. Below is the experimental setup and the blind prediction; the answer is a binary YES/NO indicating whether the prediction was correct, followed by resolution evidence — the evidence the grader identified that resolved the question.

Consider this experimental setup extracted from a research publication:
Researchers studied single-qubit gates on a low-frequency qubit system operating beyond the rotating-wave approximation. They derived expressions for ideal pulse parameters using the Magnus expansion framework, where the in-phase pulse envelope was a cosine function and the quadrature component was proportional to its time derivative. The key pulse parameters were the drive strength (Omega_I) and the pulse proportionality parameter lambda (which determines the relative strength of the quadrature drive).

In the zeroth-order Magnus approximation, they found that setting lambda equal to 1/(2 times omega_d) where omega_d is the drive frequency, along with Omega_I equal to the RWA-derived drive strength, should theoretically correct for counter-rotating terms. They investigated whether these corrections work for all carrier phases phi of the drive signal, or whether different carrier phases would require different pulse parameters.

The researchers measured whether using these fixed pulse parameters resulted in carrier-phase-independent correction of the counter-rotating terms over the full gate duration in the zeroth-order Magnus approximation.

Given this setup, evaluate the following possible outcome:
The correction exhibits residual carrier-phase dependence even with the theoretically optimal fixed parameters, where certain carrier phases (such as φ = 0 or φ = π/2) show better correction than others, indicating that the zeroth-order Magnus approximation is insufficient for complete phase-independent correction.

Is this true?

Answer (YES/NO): NO